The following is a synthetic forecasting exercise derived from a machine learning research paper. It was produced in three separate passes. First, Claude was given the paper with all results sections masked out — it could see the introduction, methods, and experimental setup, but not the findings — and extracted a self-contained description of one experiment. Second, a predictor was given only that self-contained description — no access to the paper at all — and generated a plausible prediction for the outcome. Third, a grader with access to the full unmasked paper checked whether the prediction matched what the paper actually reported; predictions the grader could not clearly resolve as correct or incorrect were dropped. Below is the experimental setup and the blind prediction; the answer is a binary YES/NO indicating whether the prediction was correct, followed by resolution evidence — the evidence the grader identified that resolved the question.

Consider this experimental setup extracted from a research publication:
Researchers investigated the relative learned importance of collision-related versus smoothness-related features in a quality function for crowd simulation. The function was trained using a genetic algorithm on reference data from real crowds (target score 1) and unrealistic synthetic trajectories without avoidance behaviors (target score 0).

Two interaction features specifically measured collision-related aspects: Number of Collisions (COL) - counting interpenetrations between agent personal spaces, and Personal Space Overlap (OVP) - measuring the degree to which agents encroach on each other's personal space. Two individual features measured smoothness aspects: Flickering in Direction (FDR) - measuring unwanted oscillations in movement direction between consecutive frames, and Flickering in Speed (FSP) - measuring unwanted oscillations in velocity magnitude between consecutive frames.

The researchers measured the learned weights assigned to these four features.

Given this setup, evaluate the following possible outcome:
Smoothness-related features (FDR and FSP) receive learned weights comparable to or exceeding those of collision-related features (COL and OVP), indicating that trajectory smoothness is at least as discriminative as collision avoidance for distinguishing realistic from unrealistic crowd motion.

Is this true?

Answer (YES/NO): YES